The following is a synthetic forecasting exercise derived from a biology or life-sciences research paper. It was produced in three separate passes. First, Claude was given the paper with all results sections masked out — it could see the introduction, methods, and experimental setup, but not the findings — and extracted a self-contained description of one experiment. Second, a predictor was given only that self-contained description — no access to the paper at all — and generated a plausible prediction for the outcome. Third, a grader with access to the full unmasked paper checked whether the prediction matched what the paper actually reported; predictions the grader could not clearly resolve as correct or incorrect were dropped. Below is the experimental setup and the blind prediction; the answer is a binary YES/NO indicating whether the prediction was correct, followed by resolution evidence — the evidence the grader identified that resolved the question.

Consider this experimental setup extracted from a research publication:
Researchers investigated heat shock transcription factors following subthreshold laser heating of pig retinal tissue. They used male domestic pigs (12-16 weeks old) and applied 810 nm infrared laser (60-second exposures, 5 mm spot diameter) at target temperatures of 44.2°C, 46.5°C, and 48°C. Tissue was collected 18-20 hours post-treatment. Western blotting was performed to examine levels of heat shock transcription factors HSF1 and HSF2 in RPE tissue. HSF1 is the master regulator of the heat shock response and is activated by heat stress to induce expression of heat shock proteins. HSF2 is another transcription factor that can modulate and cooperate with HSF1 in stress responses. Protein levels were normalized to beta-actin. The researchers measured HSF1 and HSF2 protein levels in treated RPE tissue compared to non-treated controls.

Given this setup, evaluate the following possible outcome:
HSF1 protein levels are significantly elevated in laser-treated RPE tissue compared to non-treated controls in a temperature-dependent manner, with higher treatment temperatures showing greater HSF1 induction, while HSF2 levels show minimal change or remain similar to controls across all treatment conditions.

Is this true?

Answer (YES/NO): NO